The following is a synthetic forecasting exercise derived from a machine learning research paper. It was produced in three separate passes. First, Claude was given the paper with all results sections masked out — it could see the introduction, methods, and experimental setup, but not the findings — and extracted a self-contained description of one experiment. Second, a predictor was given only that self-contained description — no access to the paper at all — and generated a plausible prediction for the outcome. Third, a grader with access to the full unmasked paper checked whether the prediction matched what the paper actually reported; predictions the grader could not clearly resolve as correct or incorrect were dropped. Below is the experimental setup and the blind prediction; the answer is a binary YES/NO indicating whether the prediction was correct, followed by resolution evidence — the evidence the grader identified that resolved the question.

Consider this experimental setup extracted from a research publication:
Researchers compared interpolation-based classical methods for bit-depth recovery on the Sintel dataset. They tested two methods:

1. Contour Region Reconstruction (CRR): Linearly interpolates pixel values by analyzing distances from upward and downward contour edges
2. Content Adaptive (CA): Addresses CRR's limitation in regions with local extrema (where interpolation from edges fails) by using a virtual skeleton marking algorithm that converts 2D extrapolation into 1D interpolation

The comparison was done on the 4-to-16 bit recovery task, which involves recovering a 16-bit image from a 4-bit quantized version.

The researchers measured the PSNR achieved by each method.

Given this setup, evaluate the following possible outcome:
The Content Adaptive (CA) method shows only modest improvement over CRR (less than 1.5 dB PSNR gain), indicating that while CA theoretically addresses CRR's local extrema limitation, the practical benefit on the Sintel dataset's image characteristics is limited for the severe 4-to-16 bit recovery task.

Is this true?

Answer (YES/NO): NO